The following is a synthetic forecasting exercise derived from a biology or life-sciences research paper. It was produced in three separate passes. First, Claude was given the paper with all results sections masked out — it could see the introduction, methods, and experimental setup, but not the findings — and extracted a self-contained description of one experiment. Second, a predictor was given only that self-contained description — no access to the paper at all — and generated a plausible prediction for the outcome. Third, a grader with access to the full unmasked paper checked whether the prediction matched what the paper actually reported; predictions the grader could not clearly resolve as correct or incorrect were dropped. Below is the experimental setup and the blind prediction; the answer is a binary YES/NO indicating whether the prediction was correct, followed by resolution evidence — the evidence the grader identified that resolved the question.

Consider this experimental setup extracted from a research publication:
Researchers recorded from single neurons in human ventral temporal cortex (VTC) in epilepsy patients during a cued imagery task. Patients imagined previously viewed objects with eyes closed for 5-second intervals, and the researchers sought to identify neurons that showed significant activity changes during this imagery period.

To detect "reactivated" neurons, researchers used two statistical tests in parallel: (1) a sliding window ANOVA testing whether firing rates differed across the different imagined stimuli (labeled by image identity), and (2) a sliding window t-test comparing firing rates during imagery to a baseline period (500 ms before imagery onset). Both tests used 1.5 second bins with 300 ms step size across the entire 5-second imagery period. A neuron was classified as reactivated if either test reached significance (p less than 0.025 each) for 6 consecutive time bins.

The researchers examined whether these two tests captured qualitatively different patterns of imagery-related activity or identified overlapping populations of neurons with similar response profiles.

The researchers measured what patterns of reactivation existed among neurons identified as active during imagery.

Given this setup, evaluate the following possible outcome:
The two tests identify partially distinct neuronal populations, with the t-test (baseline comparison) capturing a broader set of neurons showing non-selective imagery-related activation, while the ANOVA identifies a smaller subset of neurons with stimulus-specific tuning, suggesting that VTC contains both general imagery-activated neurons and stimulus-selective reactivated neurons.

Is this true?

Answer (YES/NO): YES